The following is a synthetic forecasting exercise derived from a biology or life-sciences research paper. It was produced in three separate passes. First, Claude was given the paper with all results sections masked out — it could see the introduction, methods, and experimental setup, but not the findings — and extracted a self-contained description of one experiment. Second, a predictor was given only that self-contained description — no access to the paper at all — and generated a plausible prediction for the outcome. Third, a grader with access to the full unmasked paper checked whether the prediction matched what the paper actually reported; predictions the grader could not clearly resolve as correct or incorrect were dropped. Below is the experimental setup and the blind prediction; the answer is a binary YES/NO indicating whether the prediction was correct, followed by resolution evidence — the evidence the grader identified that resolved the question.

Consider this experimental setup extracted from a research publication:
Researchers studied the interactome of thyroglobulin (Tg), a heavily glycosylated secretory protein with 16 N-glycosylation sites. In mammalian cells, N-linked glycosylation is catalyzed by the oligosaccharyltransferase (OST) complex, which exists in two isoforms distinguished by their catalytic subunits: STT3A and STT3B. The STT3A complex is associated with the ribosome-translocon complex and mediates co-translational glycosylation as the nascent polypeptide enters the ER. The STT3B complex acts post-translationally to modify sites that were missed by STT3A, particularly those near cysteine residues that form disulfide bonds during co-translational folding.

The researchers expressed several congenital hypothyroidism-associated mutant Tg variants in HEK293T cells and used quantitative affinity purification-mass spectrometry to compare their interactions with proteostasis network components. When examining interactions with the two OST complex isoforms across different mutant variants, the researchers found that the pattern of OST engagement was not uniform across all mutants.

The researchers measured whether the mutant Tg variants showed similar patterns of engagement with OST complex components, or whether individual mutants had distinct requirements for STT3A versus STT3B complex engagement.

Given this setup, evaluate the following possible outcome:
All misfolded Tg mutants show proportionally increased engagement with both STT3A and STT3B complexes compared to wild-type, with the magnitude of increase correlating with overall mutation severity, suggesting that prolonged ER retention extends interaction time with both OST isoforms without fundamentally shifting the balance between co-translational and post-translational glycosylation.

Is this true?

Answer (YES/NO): NO